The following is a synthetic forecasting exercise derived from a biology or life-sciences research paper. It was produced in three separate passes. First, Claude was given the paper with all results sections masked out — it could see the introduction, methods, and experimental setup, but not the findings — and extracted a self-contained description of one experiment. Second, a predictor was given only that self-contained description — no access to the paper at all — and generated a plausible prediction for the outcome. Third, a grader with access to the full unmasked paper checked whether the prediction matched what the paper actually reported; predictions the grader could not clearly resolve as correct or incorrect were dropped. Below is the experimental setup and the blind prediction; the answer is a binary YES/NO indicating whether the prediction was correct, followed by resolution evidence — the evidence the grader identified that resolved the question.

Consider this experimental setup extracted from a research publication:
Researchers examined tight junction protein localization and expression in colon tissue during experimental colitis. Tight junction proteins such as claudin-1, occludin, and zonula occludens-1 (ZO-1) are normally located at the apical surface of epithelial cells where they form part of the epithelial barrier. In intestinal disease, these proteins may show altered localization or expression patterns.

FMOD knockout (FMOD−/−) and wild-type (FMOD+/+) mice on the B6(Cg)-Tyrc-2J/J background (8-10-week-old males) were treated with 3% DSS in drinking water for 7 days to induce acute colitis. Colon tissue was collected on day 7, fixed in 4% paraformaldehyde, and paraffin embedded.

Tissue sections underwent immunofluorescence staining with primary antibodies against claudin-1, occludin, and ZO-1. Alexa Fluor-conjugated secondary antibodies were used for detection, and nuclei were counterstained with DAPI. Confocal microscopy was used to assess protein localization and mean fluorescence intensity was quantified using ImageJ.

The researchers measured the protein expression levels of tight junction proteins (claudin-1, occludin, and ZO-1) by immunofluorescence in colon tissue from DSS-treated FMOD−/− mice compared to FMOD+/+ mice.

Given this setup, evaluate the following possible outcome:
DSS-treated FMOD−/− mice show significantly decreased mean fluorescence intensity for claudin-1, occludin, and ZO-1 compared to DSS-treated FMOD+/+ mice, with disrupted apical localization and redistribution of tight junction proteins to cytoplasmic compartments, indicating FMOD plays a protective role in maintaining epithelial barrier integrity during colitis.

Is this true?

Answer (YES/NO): NO